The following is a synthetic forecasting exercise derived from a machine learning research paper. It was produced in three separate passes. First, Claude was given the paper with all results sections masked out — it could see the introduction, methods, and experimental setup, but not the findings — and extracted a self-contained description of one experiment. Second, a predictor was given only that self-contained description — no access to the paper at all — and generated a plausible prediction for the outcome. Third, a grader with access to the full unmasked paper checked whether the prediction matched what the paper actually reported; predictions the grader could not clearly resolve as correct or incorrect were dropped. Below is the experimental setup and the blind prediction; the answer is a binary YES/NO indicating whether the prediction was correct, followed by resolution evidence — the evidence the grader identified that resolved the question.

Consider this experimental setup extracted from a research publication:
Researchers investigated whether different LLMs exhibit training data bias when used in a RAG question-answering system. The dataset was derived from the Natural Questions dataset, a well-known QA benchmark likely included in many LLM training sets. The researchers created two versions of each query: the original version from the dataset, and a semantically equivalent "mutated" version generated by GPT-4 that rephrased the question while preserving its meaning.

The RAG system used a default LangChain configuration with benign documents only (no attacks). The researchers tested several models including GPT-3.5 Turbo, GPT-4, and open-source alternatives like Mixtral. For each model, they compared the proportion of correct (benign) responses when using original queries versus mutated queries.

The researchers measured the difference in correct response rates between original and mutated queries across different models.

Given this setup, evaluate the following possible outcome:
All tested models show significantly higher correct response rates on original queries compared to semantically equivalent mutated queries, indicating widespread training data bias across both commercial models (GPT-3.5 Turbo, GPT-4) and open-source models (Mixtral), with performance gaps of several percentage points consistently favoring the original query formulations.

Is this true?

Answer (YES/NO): NO